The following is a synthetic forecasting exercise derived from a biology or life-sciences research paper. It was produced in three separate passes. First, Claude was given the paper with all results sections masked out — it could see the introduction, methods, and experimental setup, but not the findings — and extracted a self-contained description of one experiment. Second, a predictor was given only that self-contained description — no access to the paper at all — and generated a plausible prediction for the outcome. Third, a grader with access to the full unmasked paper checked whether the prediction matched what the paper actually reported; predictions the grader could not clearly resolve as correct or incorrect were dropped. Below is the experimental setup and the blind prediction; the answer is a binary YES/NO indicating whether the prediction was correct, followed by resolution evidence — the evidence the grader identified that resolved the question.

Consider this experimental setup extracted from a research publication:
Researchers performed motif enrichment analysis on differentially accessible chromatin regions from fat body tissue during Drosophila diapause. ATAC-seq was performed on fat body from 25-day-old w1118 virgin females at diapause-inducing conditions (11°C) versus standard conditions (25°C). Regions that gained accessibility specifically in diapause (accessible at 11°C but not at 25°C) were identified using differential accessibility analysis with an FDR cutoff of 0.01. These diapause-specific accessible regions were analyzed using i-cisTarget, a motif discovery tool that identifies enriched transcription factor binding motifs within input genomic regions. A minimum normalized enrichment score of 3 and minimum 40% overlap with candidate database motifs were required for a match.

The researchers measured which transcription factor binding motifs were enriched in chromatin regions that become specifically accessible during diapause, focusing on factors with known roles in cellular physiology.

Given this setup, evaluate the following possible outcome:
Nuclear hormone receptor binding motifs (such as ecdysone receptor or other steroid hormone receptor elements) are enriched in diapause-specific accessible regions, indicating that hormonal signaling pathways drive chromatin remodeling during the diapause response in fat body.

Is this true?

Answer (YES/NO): NO